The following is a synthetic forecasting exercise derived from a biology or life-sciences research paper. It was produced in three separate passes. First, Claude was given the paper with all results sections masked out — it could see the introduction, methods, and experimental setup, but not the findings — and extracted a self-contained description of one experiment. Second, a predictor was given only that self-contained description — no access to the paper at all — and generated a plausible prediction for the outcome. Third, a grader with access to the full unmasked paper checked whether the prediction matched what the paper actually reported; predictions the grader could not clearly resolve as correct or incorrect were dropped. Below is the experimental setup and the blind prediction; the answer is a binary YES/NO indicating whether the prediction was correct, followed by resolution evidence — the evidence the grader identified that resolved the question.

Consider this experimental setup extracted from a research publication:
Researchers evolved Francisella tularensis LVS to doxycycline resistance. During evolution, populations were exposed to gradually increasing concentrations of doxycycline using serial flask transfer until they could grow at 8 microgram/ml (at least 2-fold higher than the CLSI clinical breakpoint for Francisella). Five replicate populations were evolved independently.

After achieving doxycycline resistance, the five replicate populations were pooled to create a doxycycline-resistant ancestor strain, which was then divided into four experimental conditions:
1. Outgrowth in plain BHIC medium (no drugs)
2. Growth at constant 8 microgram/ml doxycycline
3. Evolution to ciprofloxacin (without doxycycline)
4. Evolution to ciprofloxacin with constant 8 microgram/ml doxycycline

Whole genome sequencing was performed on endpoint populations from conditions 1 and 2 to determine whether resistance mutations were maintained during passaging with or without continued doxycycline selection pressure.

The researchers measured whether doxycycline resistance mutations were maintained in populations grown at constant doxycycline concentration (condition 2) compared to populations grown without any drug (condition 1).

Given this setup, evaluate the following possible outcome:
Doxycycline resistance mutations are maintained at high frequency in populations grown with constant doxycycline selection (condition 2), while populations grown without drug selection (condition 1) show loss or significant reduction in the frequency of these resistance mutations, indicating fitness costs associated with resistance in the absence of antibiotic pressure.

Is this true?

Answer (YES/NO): NO